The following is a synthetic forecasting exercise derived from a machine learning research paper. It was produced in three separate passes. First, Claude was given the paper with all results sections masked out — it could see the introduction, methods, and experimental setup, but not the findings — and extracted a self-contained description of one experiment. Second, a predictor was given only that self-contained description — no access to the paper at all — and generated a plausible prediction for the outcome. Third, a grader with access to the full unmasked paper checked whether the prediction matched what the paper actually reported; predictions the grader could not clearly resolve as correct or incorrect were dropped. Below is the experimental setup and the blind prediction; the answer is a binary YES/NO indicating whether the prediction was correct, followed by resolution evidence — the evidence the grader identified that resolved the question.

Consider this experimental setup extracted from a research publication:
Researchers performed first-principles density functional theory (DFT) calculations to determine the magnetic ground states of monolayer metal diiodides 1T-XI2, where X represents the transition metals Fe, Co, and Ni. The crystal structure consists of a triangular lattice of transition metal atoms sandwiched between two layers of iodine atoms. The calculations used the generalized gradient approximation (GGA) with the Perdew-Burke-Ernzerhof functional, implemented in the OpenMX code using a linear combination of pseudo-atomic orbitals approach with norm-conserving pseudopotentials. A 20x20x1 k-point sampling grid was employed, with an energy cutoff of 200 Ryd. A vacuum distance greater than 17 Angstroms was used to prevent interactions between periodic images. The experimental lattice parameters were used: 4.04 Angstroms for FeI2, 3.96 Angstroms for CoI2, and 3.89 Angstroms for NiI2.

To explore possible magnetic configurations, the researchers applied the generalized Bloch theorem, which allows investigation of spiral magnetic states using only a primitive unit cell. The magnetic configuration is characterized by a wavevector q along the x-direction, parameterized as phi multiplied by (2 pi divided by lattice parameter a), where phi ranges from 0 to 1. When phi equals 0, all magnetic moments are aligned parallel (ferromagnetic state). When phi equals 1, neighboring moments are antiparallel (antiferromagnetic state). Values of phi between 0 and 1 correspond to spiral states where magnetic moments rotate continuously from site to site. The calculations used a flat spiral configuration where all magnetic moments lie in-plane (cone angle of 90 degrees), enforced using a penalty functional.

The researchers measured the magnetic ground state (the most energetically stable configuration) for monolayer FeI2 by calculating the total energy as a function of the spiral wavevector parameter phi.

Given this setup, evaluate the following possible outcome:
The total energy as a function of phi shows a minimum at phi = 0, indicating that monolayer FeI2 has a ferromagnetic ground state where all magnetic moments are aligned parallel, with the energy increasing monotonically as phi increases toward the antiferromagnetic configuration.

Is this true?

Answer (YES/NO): YES